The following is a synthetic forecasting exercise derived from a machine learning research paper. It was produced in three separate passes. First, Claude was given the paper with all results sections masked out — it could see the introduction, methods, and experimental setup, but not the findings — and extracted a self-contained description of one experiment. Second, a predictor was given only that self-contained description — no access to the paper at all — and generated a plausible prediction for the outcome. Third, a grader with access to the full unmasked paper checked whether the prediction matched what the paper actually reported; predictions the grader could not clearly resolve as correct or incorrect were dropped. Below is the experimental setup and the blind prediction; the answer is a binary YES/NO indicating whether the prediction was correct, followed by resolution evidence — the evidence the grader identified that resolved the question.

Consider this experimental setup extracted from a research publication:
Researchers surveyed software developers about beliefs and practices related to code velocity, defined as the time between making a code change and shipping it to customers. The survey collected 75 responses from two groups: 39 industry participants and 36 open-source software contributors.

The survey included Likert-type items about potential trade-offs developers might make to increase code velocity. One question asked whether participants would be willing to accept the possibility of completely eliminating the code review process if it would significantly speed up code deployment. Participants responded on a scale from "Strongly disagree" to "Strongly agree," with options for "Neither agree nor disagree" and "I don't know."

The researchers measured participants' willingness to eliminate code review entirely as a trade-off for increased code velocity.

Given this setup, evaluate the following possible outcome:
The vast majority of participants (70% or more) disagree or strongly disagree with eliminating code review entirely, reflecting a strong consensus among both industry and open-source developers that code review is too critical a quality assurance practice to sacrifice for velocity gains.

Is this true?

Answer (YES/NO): YES